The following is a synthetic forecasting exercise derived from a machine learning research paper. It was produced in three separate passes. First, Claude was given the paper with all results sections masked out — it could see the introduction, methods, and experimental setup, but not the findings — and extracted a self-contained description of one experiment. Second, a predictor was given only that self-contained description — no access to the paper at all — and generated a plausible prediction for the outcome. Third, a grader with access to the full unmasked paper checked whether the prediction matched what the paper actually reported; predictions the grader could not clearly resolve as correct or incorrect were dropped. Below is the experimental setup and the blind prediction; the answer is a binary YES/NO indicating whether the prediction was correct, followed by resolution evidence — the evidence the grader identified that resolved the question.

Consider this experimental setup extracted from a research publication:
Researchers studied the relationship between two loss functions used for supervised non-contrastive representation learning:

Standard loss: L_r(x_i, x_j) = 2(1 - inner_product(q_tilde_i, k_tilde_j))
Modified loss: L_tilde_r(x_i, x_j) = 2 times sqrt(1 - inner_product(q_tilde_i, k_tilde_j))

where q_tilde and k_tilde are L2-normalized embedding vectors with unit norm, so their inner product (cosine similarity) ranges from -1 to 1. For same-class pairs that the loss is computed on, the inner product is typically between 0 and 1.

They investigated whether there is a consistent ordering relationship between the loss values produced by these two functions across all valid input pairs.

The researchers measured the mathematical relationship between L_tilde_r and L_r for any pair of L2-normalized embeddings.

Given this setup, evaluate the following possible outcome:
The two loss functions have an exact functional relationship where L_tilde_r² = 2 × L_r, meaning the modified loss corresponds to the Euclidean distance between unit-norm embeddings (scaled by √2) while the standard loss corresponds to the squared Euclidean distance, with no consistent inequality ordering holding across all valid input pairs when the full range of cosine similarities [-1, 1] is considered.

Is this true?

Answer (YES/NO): NO